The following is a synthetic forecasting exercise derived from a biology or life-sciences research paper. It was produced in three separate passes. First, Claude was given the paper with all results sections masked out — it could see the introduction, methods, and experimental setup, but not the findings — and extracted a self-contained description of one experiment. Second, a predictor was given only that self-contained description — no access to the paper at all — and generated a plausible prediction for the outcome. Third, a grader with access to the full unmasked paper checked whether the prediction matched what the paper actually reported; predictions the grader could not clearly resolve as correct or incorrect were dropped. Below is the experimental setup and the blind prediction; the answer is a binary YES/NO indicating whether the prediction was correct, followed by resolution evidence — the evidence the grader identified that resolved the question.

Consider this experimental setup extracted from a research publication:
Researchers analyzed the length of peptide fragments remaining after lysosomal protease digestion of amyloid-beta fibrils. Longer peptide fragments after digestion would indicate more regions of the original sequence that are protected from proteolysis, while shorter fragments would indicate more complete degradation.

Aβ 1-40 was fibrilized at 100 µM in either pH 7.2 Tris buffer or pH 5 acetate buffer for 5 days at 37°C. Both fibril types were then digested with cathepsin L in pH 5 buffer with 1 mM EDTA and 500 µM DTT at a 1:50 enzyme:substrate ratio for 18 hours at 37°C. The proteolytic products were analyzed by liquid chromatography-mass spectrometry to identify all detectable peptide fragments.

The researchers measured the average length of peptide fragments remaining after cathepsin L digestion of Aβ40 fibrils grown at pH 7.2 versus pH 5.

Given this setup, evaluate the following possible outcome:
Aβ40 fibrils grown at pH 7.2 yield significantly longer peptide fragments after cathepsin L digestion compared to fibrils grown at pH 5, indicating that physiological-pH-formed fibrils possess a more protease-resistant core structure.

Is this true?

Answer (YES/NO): NO